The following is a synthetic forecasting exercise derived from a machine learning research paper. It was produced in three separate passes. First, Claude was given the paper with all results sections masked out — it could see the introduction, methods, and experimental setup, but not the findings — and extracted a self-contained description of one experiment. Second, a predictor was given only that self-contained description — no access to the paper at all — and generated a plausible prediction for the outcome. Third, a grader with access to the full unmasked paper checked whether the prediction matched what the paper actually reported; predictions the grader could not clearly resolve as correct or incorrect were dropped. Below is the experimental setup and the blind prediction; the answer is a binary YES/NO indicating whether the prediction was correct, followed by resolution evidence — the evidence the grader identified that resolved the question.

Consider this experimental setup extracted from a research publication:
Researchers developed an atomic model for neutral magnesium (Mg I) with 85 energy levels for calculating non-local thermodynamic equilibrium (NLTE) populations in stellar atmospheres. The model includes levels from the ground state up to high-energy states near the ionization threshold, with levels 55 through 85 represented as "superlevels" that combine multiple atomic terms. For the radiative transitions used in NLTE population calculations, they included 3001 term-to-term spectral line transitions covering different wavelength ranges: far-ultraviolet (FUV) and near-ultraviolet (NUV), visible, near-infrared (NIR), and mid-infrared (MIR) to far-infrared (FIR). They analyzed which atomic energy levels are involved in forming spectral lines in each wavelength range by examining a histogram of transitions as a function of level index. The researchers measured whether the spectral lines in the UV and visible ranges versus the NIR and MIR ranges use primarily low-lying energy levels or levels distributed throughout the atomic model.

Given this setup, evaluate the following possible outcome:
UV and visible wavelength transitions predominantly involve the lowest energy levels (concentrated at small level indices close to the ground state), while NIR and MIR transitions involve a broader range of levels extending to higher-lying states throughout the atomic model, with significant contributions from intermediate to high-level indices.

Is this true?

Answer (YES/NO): YES